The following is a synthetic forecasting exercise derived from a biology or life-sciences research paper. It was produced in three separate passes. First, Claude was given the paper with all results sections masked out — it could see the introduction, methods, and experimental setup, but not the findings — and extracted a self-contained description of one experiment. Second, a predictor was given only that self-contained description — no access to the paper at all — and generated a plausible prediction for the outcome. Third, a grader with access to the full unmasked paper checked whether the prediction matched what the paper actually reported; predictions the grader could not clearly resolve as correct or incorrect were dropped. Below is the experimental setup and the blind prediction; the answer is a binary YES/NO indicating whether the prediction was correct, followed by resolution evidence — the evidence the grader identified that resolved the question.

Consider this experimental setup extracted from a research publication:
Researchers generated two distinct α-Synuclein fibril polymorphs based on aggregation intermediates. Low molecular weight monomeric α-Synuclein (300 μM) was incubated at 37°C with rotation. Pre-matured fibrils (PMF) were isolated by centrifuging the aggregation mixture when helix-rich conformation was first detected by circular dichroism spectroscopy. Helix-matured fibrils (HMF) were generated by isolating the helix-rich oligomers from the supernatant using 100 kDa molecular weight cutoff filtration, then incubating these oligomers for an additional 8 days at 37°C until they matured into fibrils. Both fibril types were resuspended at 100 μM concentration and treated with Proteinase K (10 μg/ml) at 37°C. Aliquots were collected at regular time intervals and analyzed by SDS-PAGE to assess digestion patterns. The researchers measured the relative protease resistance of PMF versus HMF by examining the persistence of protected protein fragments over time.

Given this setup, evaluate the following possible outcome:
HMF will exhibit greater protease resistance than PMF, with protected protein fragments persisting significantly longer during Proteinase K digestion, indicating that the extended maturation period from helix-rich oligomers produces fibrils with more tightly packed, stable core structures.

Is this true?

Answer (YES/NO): YES